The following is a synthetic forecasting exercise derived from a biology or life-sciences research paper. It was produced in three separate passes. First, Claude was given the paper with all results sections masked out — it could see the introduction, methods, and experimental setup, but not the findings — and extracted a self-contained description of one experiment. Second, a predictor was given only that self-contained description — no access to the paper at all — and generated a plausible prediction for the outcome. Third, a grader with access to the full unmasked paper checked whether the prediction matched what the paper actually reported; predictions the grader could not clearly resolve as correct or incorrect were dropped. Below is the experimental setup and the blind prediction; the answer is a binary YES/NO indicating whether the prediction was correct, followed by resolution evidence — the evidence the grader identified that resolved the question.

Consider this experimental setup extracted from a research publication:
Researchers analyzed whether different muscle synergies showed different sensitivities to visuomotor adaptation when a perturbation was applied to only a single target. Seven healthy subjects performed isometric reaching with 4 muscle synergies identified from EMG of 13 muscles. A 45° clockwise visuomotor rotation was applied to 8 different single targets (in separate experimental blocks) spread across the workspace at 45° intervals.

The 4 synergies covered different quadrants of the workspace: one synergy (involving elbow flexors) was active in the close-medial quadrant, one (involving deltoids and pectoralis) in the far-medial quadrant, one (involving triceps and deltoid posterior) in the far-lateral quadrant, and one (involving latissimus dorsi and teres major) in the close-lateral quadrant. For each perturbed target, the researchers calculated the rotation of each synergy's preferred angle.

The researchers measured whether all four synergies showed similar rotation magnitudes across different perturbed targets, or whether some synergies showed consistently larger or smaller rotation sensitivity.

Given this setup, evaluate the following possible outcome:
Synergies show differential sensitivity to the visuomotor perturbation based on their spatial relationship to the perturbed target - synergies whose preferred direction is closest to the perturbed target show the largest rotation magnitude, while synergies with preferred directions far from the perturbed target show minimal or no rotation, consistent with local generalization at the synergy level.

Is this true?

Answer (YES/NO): NO